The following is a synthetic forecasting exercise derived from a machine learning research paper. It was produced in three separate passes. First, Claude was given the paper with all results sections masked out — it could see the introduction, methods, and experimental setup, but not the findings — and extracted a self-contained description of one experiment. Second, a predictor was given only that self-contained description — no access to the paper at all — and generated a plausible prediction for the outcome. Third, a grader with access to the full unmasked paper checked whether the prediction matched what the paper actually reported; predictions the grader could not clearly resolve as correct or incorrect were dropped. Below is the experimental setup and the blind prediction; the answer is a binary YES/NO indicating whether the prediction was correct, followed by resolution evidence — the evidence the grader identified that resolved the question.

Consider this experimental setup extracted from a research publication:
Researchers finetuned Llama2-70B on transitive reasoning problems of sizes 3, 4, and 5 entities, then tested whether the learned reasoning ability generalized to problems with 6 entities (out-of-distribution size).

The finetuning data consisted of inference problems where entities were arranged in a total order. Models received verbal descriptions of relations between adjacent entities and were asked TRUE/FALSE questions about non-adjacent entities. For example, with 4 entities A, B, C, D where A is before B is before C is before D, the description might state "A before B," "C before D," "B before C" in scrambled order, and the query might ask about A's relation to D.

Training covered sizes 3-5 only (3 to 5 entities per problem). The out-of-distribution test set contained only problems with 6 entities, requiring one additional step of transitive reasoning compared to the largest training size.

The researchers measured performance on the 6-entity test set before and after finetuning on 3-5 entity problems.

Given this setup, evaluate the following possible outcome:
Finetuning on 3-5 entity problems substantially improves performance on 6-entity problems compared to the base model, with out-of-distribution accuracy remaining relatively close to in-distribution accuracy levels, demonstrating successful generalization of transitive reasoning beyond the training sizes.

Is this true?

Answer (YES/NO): YES